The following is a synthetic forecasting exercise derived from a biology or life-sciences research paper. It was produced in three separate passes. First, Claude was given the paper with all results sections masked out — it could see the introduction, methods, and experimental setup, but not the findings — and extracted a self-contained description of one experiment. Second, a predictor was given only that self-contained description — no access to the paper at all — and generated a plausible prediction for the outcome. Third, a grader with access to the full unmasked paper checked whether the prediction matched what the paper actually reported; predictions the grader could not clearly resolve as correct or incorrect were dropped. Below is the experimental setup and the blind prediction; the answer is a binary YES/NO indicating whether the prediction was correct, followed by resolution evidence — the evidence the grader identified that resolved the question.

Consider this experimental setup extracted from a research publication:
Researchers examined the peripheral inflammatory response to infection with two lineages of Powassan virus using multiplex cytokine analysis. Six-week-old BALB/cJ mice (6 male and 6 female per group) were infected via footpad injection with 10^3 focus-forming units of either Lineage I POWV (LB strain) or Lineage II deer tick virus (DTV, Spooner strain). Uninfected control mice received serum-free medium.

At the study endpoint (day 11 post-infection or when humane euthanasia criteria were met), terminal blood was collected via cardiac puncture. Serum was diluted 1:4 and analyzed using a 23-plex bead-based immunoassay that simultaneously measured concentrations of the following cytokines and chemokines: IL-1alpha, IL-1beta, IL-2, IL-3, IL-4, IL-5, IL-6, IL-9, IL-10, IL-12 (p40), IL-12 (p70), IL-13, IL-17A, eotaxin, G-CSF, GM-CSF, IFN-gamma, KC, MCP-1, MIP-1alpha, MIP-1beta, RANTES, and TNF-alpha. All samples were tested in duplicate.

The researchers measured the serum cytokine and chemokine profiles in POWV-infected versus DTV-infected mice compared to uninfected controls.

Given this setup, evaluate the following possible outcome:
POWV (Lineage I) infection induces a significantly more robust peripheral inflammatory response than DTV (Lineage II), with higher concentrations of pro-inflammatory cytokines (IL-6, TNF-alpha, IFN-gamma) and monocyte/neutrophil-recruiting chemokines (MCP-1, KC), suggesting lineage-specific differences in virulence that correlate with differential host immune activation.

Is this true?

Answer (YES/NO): NO